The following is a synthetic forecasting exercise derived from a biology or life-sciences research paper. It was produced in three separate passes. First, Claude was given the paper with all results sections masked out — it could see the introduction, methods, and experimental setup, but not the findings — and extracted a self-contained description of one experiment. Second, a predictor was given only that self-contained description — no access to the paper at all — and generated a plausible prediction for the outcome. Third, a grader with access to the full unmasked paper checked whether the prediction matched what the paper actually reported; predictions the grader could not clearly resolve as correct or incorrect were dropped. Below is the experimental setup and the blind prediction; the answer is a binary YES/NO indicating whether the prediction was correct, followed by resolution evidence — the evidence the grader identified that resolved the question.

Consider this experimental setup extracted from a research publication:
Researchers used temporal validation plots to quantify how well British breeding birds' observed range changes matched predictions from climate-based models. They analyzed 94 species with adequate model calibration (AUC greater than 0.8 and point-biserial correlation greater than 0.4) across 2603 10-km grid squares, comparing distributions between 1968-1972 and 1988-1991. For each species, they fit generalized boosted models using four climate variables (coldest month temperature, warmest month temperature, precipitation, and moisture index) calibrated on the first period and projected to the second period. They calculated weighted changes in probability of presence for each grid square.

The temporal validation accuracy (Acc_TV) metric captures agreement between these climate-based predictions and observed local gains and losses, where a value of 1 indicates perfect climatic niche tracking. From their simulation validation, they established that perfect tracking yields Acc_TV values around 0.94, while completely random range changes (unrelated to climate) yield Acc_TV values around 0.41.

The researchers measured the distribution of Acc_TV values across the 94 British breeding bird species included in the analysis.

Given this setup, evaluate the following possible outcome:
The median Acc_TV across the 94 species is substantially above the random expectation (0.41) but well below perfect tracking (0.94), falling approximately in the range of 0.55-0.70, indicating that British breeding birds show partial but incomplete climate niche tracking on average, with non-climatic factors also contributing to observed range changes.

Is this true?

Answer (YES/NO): YES